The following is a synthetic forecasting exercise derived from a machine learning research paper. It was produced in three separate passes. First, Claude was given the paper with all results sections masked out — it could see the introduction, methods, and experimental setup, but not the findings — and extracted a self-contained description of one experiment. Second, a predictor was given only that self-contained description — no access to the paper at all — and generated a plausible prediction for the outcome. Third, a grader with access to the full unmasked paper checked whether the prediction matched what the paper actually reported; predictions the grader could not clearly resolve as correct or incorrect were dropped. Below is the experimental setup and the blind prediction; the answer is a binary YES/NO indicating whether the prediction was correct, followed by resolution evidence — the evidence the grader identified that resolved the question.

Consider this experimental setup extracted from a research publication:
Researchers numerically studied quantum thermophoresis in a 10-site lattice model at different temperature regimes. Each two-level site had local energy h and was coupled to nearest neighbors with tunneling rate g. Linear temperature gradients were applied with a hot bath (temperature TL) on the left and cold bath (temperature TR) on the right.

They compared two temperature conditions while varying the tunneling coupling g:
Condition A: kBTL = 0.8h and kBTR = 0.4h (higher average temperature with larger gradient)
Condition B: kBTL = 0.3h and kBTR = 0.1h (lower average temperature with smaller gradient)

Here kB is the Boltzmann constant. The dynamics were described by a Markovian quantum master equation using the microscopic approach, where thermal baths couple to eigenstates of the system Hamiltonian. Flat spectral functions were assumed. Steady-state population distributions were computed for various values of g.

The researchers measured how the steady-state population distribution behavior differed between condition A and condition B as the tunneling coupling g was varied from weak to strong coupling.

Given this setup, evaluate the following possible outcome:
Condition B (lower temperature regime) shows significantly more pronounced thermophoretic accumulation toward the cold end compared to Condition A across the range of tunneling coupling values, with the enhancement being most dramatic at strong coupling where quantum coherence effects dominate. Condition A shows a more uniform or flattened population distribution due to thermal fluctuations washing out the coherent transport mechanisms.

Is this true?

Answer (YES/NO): NO